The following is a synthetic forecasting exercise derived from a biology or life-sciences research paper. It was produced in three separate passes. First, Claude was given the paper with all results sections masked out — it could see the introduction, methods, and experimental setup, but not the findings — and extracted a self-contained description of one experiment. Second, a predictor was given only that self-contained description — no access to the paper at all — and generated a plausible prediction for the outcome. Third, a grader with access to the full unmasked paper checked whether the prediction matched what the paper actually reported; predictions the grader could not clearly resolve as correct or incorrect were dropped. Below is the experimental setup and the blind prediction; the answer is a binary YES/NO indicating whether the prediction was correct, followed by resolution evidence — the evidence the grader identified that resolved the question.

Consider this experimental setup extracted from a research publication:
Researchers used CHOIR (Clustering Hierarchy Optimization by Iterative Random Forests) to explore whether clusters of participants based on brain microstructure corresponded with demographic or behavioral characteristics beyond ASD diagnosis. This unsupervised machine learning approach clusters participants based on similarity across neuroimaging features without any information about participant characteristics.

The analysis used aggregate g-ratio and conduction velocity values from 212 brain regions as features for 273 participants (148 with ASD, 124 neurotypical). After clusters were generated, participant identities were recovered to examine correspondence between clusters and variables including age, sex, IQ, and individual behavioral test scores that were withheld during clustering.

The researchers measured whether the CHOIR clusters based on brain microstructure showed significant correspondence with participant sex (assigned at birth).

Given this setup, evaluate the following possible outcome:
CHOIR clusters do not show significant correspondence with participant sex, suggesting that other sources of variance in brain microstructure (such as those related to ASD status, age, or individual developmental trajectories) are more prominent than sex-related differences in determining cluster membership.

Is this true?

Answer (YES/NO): YES